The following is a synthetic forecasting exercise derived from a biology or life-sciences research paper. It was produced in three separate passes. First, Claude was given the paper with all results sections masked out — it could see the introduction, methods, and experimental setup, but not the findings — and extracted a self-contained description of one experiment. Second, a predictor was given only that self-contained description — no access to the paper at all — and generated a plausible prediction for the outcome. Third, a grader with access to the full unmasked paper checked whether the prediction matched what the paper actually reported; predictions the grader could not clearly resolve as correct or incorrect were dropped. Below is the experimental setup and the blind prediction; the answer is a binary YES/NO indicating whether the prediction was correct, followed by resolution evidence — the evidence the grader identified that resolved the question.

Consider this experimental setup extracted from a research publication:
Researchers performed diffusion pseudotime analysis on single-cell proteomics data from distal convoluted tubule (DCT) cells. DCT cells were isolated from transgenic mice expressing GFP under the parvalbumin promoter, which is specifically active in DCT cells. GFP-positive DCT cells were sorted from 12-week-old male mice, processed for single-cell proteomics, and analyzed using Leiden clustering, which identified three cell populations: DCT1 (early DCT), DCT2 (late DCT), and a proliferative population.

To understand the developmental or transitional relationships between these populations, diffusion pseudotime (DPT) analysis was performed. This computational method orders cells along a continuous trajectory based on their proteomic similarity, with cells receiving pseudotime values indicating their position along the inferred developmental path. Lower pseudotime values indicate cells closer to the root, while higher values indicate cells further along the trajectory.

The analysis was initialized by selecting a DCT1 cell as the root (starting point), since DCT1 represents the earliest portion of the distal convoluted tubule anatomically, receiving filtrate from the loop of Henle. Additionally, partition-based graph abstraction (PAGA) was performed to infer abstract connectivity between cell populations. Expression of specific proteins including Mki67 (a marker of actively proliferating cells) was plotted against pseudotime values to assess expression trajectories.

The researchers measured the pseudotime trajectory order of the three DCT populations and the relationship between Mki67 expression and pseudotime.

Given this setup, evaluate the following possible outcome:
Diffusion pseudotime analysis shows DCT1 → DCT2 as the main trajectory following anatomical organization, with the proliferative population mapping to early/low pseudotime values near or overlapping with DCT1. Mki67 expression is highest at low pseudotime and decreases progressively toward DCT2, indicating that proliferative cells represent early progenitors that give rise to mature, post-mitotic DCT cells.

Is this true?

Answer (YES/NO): NO